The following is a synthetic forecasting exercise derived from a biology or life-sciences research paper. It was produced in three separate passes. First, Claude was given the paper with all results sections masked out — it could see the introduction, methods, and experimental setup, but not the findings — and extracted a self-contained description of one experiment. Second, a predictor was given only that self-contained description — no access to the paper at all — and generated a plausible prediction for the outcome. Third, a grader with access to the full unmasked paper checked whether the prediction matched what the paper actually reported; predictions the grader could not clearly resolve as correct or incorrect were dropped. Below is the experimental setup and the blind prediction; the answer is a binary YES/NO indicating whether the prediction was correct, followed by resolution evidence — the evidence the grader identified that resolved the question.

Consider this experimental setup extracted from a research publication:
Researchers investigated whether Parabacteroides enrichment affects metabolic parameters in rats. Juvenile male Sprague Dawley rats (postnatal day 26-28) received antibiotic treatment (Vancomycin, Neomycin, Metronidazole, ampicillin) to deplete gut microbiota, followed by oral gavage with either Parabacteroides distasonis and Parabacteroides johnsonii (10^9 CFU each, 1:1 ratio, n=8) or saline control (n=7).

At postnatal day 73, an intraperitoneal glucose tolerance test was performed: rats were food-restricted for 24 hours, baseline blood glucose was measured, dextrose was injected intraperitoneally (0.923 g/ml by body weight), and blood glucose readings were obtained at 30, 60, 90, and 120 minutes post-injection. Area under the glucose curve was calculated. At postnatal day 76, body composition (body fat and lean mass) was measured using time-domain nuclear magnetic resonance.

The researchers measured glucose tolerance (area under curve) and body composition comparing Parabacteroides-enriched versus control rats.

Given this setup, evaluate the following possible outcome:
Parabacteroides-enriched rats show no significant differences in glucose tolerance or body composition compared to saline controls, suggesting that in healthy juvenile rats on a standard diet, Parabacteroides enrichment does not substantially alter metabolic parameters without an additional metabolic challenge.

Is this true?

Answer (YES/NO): NO